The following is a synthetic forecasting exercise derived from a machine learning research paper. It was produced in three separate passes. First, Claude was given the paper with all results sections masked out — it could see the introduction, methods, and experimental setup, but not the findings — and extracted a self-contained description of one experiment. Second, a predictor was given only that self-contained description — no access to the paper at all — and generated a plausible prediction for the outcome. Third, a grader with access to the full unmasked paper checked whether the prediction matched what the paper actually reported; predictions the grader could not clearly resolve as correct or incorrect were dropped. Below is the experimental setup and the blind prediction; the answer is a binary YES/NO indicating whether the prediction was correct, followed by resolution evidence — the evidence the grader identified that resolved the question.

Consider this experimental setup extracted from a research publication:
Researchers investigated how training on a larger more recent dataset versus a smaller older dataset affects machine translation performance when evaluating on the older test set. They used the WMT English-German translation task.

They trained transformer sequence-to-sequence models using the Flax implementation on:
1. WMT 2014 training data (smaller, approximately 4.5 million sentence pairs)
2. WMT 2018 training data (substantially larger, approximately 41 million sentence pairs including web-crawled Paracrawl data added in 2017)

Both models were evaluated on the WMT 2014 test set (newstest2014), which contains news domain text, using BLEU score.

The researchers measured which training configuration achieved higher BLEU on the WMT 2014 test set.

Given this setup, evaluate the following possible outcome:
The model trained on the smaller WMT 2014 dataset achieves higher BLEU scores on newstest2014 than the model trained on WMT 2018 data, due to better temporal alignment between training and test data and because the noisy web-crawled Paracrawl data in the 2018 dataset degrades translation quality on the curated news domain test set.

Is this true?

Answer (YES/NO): YES